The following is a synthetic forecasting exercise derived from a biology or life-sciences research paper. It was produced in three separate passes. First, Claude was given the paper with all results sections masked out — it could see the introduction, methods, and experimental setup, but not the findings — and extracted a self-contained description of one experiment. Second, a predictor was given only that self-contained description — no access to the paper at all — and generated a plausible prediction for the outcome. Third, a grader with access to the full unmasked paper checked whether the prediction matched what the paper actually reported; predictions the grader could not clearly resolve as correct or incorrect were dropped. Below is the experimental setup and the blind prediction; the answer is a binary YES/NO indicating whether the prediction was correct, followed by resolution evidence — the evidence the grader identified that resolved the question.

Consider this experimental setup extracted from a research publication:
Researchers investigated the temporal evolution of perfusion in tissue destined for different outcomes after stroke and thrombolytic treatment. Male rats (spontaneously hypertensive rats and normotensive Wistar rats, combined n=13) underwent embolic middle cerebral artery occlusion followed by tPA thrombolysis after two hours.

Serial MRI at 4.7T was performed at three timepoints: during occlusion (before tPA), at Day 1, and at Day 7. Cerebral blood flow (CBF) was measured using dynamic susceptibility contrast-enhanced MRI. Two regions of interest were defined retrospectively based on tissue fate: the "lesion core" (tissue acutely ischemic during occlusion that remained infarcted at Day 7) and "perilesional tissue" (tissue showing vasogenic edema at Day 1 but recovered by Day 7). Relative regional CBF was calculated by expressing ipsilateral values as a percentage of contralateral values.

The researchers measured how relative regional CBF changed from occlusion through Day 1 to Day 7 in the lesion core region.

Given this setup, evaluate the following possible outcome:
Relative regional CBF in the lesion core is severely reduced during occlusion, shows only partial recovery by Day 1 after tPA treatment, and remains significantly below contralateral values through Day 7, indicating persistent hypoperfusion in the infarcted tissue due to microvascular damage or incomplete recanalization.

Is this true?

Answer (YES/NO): NO